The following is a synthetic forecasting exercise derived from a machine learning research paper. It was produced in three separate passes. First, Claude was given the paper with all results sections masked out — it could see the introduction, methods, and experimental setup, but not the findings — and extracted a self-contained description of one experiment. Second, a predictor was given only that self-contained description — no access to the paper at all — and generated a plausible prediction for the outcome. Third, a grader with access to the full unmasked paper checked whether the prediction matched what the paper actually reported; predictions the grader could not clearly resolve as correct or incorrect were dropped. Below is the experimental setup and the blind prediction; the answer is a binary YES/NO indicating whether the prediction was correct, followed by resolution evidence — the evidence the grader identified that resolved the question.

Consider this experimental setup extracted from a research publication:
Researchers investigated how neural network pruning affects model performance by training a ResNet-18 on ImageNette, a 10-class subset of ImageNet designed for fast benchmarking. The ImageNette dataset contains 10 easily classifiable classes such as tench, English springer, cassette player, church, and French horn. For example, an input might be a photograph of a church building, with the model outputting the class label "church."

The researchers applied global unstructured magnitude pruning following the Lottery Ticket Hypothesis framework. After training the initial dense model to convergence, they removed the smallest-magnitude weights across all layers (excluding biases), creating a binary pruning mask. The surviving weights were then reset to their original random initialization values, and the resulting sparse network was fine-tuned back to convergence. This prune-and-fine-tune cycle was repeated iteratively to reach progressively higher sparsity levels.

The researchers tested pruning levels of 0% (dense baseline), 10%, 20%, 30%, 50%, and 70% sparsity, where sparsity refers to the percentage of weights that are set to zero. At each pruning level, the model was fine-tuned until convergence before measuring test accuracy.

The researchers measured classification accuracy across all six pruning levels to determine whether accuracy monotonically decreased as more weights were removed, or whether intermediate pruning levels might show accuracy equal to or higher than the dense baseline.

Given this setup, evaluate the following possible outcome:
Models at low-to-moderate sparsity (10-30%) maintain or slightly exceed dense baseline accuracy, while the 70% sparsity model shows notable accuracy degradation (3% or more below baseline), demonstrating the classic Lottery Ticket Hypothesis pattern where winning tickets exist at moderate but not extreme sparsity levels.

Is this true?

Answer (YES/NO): NO